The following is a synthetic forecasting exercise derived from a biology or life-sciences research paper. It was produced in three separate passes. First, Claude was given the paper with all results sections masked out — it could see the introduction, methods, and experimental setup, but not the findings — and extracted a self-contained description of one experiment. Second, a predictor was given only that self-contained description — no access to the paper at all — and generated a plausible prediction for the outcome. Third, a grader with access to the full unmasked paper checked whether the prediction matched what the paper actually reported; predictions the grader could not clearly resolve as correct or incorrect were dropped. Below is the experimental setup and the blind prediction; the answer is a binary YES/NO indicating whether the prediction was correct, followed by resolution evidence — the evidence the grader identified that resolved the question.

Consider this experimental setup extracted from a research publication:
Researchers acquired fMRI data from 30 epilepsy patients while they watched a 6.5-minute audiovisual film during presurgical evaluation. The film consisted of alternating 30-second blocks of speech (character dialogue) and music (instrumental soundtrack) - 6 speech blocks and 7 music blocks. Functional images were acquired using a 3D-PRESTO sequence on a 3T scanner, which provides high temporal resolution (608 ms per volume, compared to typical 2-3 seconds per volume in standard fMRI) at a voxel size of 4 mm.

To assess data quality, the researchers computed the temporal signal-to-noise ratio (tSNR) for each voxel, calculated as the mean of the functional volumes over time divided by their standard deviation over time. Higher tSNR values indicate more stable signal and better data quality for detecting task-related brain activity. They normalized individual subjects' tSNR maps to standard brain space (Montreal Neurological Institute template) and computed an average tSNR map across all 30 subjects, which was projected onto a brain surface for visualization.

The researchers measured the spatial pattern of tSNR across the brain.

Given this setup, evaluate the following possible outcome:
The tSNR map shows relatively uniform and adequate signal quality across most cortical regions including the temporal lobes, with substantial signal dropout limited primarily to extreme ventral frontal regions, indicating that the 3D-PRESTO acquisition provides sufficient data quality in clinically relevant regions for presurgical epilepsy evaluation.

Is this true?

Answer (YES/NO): NO